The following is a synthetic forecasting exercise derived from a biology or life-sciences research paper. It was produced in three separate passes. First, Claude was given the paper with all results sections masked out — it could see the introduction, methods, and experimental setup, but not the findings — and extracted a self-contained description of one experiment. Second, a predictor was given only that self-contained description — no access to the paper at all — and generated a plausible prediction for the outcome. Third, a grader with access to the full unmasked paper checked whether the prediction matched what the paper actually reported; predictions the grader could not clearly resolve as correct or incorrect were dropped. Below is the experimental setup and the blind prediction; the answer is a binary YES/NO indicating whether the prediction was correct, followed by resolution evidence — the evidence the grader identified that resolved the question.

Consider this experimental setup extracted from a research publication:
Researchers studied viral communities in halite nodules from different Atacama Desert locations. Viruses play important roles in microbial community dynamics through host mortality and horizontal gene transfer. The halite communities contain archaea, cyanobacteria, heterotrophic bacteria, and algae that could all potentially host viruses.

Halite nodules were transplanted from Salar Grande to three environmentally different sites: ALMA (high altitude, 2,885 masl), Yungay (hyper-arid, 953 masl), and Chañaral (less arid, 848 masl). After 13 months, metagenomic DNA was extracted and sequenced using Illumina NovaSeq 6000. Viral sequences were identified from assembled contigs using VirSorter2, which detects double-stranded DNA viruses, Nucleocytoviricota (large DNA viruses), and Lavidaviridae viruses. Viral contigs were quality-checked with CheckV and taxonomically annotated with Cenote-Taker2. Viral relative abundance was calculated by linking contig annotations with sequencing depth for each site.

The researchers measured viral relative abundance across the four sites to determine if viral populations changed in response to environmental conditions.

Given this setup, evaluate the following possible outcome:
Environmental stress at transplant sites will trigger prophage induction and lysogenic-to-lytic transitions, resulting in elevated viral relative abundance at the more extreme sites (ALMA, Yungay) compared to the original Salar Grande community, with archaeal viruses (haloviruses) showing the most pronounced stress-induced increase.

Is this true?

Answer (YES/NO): NO